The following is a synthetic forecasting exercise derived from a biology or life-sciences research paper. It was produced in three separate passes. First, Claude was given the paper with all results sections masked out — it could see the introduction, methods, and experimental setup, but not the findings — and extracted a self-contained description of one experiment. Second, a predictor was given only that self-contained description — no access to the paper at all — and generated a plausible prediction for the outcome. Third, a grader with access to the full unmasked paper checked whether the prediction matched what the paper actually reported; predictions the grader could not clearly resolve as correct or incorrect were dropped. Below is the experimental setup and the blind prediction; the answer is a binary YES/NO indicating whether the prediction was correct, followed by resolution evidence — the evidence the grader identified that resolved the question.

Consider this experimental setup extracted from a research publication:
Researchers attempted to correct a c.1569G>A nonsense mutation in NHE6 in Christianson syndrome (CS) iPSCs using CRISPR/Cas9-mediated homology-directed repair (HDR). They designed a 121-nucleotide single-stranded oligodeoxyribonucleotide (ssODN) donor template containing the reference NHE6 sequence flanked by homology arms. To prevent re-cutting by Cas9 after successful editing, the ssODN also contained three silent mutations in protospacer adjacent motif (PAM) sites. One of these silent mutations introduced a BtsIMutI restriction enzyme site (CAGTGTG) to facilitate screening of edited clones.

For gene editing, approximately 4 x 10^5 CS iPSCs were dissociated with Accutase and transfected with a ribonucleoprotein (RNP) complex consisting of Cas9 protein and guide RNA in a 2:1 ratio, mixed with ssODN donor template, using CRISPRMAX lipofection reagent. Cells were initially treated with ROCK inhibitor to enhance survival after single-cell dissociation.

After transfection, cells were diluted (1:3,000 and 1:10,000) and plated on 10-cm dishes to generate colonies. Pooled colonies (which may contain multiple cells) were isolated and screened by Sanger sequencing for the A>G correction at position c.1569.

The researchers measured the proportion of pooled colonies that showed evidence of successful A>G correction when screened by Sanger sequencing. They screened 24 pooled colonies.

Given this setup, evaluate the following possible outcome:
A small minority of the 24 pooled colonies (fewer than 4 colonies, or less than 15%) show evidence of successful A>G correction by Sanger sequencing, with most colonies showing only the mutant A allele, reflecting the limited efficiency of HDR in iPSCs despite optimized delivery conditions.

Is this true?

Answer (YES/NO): YES